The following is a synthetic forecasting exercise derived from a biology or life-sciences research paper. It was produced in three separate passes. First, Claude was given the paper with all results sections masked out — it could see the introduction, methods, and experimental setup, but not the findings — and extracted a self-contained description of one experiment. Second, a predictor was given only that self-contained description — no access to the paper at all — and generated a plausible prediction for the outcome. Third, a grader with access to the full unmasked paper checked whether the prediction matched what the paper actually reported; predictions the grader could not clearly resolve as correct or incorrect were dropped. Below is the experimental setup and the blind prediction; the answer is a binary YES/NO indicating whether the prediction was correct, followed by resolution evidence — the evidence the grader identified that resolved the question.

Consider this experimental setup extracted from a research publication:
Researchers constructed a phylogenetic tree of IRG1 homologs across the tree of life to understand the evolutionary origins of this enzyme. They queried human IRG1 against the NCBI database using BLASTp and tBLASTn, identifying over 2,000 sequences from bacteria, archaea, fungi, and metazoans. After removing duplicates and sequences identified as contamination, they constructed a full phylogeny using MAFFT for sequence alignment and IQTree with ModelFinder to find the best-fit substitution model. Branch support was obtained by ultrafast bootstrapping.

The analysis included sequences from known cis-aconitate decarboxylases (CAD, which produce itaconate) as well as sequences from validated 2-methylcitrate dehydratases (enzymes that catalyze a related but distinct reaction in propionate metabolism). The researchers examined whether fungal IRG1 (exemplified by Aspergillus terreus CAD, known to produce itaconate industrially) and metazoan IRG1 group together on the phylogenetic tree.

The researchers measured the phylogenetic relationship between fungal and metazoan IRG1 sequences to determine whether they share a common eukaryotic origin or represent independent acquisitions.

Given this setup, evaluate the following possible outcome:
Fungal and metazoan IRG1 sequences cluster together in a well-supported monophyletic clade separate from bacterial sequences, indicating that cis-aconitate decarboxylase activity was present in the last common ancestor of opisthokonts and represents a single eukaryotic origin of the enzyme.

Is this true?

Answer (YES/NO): NO